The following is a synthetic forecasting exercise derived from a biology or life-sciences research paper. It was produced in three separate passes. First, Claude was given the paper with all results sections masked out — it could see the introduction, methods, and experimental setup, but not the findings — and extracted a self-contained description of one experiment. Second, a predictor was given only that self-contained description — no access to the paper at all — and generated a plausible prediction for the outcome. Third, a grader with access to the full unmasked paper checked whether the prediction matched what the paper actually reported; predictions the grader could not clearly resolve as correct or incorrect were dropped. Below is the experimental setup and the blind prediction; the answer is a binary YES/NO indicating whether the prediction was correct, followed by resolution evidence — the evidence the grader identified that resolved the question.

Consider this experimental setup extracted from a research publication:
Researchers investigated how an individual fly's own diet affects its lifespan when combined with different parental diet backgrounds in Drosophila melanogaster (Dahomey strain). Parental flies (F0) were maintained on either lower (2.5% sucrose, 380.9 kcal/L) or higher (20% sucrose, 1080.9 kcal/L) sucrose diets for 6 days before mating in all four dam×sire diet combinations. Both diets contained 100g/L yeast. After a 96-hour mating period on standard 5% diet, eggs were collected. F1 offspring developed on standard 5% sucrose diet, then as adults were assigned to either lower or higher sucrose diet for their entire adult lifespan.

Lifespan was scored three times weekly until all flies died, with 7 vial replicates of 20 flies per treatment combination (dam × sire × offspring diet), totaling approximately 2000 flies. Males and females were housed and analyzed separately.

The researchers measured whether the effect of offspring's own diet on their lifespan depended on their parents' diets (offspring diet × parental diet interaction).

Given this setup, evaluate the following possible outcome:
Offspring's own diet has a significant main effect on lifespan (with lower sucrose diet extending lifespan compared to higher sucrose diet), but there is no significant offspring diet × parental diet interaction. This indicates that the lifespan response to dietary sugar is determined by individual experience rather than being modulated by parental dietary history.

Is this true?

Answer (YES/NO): NO